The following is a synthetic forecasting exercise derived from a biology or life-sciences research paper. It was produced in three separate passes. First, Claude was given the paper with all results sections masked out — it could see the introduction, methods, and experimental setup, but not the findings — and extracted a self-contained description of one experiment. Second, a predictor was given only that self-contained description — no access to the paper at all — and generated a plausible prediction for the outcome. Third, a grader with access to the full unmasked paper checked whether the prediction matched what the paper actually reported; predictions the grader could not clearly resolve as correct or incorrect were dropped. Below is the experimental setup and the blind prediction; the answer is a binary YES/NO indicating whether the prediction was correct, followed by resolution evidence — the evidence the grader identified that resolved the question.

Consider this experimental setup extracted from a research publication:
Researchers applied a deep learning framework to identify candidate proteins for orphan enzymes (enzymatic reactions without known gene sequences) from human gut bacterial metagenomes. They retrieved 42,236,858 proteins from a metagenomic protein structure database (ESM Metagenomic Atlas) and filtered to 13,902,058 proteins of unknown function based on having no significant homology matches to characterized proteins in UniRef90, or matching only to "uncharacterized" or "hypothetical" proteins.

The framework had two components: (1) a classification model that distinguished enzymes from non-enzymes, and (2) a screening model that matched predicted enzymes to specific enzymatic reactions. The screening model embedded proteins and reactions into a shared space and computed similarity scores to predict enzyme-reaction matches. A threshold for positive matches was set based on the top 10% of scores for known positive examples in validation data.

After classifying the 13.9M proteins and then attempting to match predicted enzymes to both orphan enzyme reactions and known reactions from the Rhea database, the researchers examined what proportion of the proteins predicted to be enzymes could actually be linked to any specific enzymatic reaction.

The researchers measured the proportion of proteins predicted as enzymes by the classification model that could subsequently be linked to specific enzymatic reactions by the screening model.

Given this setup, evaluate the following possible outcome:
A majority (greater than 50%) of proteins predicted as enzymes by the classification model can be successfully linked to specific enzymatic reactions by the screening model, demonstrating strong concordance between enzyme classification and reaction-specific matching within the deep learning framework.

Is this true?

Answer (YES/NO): YES